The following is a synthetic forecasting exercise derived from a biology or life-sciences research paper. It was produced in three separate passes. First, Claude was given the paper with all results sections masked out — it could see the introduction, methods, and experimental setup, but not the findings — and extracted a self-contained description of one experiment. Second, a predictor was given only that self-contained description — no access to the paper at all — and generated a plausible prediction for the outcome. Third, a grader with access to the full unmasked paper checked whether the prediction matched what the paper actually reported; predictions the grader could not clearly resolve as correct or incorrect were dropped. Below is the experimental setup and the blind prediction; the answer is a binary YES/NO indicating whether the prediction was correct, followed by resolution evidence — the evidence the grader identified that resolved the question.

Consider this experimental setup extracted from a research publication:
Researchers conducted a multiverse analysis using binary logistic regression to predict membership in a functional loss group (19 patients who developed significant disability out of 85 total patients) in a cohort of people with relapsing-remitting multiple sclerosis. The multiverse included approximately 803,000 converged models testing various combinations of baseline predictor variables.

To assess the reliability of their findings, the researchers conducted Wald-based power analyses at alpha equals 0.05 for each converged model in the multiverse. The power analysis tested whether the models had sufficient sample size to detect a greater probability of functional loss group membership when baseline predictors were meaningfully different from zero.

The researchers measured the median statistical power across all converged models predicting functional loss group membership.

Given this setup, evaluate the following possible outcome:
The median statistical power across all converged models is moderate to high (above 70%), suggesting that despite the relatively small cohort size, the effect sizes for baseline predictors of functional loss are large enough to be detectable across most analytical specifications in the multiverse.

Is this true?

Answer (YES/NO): NO